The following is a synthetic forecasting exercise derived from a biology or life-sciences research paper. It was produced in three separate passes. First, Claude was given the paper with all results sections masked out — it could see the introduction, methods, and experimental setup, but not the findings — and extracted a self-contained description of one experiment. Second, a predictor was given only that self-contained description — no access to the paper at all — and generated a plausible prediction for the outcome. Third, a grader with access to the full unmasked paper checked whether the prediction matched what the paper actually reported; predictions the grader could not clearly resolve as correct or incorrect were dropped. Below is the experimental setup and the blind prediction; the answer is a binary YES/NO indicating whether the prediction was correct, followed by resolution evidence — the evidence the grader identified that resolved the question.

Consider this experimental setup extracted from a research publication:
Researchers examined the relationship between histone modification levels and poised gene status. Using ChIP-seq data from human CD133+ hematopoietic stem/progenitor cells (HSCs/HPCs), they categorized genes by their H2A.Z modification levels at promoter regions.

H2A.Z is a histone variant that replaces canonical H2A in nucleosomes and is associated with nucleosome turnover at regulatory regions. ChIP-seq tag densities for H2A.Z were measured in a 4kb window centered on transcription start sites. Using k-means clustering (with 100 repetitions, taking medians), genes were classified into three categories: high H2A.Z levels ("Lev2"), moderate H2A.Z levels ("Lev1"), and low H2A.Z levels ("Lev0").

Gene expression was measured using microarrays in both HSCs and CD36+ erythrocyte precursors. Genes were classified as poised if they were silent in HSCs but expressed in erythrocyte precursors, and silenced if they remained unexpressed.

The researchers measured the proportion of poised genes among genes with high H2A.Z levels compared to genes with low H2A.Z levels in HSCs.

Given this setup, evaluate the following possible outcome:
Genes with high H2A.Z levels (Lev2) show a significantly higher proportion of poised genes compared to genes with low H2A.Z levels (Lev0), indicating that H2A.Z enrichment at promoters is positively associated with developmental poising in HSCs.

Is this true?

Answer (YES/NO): YES